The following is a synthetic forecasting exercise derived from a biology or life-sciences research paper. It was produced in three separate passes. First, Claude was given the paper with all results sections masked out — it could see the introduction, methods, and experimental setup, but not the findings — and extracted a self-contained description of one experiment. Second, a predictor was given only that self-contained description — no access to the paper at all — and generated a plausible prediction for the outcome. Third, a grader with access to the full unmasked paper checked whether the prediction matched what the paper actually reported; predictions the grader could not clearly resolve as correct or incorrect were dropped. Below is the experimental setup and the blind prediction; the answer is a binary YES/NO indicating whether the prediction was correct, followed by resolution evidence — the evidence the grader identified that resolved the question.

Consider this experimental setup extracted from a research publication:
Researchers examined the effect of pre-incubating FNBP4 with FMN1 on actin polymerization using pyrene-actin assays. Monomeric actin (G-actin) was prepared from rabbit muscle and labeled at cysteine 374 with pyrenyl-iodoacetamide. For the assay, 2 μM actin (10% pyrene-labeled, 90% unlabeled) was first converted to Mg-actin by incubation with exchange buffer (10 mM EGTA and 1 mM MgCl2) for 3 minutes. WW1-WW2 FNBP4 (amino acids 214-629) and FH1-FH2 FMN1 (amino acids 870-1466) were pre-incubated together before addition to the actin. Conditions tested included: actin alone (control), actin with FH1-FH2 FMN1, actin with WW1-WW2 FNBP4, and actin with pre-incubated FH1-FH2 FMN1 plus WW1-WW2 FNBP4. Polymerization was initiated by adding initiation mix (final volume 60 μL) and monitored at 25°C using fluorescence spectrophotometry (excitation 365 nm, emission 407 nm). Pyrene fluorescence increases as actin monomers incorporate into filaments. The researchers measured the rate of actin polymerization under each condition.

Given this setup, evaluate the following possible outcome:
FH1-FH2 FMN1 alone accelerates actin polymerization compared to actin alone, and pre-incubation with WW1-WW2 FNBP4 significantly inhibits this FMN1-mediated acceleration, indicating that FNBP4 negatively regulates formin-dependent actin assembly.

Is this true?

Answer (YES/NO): YES